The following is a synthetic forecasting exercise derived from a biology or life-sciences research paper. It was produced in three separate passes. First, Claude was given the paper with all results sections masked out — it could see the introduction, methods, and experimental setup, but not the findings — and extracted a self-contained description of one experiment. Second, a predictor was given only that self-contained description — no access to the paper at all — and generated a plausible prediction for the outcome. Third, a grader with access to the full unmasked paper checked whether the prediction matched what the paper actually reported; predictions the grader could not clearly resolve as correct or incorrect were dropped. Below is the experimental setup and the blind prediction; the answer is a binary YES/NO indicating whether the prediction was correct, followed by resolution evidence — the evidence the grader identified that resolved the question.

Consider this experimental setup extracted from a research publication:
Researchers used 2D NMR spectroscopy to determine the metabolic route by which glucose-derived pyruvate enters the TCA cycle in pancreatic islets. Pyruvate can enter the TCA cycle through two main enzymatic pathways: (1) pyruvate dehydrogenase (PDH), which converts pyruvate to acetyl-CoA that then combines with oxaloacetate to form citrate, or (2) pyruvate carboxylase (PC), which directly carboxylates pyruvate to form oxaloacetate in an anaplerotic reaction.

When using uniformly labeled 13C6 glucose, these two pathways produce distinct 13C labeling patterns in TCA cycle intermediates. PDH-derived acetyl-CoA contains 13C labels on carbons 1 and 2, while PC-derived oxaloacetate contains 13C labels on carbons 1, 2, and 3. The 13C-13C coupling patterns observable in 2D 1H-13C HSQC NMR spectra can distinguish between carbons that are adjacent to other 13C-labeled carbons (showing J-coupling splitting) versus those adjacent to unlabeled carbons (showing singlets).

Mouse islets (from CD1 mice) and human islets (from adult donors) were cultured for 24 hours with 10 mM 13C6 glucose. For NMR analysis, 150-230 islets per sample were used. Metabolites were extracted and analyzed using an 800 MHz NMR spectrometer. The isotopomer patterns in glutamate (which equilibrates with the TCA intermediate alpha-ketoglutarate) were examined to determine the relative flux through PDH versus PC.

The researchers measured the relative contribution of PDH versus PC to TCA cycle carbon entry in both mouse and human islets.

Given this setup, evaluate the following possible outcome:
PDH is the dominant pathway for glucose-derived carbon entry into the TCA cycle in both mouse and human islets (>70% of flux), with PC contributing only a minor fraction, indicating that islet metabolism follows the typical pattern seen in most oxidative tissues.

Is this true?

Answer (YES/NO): YES